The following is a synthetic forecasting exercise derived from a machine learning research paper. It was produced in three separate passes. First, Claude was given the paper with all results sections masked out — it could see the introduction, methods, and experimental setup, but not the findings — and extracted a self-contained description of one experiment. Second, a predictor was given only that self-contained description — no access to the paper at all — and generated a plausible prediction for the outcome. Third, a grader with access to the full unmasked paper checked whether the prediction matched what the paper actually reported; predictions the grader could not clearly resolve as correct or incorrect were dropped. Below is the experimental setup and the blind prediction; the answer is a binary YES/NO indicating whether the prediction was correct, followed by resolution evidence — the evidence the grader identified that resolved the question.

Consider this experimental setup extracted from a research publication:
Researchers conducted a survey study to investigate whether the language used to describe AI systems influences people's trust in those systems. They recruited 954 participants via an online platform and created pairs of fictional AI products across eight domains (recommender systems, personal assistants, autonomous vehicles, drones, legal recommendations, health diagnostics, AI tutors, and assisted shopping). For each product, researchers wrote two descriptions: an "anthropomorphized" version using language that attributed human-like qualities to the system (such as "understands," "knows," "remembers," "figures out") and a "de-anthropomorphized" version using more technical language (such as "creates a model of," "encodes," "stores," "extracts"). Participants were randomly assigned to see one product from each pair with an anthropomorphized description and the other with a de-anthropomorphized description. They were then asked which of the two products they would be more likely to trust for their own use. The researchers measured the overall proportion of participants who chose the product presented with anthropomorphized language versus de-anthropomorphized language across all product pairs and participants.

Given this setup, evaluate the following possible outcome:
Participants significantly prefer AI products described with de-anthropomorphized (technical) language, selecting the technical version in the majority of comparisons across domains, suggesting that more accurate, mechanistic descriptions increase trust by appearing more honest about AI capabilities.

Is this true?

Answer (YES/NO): NO